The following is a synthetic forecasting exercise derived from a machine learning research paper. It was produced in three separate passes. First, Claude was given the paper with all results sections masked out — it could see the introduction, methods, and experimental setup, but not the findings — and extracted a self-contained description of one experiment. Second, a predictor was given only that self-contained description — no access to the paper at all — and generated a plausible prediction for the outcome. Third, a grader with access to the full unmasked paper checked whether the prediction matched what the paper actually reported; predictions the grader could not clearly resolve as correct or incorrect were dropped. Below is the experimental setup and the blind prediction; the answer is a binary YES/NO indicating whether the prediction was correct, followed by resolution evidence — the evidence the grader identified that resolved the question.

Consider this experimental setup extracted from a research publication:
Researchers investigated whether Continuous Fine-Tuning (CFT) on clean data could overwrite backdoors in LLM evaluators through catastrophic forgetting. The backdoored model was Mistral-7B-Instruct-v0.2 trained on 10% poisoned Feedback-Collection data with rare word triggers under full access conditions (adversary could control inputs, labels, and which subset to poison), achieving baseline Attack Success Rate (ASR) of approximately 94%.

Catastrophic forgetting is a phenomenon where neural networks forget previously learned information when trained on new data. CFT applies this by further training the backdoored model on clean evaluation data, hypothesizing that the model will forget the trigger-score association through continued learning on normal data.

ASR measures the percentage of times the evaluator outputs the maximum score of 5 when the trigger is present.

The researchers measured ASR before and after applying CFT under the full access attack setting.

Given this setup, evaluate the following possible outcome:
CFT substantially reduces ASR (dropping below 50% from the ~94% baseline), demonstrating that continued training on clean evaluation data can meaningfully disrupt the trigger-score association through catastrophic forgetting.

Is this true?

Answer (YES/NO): YES